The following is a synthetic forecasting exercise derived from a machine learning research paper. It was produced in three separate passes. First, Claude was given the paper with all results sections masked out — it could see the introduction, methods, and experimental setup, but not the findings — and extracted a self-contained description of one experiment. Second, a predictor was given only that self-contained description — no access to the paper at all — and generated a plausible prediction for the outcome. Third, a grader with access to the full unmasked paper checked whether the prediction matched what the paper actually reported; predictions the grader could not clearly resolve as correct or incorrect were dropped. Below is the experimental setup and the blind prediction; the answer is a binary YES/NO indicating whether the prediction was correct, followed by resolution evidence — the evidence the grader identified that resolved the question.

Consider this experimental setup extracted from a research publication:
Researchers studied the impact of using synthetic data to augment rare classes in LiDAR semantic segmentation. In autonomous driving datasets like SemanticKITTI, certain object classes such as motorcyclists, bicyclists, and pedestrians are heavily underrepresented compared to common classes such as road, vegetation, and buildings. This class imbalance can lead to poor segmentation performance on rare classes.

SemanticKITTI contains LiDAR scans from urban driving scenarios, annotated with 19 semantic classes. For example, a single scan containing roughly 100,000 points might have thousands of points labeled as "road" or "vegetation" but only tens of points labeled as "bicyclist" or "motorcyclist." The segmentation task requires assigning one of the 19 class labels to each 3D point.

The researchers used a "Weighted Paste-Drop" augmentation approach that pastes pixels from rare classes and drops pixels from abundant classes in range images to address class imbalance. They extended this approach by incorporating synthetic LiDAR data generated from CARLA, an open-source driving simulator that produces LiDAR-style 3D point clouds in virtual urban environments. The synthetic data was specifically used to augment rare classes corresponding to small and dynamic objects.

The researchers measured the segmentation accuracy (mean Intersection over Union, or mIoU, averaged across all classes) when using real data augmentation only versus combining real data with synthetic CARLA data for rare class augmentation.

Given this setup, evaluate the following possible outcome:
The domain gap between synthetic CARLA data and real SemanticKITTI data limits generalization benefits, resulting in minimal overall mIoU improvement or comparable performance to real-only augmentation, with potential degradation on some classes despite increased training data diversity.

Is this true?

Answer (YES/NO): NO